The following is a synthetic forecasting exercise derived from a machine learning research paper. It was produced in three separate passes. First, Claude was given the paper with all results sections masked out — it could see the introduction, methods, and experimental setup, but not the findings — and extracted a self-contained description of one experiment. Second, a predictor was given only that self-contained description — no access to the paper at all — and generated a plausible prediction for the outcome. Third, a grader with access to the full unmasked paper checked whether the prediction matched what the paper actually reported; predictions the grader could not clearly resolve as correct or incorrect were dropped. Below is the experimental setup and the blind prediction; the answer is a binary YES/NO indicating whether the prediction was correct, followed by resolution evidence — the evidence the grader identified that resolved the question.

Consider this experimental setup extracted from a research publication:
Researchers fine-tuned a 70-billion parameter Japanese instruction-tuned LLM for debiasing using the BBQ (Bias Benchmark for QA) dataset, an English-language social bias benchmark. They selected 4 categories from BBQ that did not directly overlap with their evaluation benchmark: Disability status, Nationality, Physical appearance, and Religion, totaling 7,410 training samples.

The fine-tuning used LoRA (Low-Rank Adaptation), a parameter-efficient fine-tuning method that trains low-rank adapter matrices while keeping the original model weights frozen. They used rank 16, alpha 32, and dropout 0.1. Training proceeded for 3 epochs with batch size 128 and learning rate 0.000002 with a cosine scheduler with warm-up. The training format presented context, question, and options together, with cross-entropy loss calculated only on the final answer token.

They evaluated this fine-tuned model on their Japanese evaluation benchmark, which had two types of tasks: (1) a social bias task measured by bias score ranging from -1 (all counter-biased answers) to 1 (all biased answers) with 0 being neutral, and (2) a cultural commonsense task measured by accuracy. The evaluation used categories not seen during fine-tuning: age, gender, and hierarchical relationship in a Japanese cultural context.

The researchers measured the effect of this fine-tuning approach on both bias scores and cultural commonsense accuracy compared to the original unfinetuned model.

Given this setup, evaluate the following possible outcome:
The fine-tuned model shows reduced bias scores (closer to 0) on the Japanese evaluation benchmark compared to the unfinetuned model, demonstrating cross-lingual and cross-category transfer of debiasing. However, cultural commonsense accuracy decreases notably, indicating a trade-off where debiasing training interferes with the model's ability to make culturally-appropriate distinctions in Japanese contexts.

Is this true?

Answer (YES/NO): YES